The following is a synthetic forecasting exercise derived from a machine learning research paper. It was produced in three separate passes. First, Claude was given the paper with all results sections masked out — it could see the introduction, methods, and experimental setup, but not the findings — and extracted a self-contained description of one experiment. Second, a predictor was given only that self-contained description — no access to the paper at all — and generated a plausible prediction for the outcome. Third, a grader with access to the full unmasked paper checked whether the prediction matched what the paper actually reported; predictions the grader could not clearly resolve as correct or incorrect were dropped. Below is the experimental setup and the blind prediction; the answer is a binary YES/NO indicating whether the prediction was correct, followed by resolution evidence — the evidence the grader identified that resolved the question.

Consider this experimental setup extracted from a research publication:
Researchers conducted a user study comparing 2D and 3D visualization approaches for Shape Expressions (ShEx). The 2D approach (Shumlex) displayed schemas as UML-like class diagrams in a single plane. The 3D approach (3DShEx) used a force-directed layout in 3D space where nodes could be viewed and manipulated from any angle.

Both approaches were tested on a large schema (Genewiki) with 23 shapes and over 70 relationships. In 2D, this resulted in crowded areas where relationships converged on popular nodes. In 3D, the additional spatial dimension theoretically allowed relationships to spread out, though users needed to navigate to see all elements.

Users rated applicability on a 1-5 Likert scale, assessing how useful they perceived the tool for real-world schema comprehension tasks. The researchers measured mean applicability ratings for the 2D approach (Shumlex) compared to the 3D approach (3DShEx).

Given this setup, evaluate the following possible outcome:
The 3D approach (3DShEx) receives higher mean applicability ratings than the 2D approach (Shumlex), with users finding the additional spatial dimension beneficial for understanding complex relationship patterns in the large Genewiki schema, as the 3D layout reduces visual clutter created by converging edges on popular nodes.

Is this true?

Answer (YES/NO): NO